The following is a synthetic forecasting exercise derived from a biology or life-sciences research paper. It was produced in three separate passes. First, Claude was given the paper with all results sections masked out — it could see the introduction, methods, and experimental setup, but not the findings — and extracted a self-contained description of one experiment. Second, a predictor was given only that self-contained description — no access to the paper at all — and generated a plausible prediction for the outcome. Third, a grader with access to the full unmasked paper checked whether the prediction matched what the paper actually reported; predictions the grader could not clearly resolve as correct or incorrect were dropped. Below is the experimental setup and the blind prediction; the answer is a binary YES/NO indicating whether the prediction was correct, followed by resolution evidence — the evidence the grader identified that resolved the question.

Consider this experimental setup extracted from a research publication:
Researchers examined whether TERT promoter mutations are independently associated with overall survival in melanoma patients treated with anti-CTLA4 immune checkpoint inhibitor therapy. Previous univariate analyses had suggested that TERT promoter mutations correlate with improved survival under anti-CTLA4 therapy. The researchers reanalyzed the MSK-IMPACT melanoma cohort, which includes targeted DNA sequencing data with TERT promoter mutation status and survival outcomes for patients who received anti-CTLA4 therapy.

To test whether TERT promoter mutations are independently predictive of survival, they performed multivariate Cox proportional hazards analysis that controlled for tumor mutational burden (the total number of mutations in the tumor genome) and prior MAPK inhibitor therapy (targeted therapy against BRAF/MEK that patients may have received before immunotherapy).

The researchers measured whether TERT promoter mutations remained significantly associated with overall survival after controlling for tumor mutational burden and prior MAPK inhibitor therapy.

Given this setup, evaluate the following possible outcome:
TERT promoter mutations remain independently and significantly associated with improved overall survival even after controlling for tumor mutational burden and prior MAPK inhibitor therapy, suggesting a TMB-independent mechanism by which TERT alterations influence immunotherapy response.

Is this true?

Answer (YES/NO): YES